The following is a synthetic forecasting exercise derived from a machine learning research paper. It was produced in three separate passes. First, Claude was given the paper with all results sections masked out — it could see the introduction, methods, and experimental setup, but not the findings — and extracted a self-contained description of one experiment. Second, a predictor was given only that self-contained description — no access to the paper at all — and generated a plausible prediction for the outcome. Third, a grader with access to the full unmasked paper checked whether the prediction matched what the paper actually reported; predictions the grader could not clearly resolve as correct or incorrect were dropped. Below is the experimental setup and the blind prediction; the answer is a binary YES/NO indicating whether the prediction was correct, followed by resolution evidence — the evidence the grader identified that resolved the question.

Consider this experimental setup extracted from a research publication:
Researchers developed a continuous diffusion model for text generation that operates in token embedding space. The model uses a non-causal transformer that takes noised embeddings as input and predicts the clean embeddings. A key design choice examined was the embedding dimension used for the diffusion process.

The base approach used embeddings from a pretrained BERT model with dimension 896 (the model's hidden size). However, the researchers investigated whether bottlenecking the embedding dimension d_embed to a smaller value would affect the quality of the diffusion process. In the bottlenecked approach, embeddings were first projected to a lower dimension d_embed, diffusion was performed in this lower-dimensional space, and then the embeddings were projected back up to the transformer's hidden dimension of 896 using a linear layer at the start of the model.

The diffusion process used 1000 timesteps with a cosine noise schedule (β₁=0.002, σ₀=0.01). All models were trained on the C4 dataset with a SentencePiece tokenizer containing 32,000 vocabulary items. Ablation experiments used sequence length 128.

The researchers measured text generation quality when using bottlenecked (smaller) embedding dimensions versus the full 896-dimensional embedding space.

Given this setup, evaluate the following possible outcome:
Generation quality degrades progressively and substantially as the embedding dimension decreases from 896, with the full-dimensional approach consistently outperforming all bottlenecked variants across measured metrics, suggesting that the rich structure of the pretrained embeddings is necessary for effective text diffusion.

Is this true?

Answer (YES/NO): NO